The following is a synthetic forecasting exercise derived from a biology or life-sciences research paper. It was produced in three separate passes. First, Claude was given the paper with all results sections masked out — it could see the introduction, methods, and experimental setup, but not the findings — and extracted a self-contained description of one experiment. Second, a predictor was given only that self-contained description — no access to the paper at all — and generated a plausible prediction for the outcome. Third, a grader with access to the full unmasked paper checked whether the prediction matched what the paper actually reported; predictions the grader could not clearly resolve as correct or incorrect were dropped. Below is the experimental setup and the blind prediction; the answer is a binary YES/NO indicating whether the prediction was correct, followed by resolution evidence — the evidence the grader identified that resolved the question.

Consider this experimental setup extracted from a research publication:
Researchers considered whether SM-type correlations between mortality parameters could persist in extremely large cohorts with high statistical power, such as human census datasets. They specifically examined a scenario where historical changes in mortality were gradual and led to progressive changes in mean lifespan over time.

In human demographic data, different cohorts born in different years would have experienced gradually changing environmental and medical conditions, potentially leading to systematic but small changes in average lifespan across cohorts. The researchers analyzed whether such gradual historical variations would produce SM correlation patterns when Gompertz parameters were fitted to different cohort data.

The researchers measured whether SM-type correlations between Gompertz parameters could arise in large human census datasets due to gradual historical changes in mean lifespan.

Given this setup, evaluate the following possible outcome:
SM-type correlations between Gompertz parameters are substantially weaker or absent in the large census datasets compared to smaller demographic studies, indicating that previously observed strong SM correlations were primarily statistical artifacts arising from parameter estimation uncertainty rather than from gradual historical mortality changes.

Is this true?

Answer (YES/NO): NO